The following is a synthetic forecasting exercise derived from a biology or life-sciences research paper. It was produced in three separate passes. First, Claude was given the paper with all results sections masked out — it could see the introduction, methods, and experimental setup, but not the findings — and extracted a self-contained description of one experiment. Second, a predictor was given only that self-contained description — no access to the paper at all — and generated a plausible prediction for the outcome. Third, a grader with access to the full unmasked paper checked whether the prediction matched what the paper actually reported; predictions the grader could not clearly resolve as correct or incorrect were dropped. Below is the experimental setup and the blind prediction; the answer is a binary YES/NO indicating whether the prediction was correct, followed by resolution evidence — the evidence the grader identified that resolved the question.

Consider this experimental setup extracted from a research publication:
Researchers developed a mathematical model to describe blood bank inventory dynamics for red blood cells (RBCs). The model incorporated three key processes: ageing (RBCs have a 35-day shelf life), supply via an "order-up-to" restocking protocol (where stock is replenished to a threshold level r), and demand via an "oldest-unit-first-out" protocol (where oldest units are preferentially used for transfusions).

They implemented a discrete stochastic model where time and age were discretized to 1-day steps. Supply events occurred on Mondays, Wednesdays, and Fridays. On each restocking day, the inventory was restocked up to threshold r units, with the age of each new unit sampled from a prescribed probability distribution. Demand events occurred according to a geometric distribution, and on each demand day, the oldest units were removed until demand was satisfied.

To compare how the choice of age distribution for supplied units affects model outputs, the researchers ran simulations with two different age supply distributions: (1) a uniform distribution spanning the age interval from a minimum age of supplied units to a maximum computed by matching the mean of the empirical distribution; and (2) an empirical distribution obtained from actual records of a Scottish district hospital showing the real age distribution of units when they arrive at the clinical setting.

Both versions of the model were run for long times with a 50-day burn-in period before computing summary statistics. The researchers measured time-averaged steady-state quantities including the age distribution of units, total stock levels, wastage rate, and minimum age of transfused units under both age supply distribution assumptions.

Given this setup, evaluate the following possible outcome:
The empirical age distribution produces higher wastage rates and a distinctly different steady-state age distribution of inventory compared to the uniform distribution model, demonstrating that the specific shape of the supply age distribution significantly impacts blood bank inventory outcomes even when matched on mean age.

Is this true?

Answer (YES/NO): NO